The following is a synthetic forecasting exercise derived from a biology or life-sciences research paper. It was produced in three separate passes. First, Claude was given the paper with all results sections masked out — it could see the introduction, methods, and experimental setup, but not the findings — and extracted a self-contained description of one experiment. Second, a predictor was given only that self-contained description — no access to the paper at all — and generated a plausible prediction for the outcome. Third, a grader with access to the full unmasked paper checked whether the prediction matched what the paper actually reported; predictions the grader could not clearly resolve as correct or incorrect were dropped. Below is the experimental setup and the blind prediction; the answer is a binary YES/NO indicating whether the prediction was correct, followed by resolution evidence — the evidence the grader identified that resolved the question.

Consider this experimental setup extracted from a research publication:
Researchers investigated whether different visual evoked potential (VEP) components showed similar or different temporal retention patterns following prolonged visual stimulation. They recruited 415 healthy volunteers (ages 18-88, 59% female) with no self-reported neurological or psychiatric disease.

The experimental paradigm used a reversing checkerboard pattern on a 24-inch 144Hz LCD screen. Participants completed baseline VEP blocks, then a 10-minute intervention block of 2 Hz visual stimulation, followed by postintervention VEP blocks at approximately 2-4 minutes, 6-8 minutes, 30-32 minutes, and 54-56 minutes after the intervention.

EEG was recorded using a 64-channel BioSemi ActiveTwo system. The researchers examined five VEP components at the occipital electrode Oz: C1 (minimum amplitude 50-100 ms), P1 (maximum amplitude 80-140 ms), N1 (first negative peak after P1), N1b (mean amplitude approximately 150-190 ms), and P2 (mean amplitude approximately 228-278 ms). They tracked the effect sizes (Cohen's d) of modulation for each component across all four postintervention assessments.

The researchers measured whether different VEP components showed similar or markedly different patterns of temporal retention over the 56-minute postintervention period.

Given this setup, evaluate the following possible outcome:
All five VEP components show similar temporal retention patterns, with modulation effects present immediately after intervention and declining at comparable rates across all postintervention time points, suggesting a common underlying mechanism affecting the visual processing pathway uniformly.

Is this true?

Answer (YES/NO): NO